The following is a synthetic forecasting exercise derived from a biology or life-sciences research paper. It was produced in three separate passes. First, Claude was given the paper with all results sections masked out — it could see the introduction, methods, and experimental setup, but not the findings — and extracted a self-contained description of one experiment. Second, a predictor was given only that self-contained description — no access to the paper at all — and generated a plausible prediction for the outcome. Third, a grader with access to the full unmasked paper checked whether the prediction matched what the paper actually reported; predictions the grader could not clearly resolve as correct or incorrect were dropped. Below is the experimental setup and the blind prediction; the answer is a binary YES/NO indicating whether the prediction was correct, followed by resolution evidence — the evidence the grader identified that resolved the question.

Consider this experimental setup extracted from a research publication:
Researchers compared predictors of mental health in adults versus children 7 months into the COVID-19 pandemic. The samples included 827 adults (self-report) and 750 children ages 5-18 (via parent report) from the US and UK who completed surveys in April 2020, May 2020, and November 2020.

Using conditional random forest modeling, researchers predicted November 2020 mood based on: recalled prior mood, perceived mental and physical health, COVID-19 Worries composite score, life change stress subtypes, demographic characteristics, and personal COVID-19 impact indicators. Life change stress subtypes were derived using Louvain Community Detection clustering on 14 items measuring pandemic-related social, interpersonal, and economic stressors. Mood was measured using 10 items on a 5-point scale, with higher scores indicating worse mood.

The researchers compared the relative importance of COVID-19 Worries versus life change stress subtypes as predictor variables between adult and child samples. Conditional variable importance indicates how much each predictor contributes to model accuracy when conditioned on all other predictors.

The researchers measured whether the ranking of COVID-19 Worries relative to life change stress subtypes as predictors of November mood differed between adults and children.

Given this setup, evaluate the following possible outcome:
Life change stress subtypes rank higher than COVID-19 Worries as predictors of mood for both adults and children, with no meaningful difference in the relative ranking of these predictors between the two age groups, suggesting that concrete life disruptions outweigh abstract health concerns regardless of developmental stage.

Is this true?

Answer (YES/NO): NO